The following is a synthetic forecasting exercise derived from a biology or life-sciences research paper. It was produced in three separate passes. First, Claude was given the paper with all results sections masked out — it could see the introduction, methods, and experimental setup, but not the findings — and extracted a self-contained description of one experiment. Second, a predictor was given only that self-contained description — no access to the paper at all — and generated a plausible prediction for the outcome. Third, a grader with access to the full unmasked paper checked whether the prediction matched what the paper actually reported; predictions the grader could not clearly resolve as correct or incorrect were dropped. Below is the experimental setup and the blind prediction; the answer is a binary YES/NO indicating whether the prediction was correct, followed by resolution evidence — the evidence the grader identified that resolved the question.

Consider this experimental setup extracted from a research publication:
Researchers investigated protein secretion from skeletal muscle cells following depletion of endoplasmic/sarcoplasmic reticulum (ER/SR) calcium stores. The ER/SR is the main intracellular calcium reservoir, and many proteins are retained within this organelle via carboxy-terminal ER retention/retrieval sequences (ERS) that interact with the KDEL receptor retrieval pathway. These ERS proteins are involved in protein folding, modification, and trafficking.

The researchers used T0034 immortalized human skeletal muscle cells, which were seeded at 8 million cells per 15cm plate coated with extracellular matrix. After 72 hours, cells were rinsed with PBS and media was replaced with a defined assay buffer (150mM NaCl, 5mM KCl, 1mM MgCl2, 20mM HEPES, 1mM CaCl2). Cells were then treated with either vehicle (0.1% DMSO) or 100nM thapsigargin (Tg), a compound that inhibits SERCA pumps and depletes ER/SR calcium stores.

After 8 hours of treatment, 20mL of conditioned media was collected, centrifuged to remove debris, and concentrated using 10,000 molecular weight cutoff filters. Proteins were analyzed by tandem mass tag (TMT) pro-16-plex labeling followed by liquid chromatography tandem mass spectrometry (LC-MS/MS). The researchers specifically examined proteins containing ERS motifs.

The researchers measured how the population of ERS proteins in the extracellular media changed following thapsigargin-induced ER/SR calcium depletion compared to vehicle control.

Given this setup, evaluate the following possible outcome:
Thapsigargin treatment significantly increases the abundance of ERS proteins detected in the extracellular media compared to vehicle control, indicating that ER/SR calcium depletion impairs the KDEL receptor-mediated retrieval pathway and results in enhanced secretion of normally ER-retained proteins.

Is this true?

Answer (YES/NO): YES